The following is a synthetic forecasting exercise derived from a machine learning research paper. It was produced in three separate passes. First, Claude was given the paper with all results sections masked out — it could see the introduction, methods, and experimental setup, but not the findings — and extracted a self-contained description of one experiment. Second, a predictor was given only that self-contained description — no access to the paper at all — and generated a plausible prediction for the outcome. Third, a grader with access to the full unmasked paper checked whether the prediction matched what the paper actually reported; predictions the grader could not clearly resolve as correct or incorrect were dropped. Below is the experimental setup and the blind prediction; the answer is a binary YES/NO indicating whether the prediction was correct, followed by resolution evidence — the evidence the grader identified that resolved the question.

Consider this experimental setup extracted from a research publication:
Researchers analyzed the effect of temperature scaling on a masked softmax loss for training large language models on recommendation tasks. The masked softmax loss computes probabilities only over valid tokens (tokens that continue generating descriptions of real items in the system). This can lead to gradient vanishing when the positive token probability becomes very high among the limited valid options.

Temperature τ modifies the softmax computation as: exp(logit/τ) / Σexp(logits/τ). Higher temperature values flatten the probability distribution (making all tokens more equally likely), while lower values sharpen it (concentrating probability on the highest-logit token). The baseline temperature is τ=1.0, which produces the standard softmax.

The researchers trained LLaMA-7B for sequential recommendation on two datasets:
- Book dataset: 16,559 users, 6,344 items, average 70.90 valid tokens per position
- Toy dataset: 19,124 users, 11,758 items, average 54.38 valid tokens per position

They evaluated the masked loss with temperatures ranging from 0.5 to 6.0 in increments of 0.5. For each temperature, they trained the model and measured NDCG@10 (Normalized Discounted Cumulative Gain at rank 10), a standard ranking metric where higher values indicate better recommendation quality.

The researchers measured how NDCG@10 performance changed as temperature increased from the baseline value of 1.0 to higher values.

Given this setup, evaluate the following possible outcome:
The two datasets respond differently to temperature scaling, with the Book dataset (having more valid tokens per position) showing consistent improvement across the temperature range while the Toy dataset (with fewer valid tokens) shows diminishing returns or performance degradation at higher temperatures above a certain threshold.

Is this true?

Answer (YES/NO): NO